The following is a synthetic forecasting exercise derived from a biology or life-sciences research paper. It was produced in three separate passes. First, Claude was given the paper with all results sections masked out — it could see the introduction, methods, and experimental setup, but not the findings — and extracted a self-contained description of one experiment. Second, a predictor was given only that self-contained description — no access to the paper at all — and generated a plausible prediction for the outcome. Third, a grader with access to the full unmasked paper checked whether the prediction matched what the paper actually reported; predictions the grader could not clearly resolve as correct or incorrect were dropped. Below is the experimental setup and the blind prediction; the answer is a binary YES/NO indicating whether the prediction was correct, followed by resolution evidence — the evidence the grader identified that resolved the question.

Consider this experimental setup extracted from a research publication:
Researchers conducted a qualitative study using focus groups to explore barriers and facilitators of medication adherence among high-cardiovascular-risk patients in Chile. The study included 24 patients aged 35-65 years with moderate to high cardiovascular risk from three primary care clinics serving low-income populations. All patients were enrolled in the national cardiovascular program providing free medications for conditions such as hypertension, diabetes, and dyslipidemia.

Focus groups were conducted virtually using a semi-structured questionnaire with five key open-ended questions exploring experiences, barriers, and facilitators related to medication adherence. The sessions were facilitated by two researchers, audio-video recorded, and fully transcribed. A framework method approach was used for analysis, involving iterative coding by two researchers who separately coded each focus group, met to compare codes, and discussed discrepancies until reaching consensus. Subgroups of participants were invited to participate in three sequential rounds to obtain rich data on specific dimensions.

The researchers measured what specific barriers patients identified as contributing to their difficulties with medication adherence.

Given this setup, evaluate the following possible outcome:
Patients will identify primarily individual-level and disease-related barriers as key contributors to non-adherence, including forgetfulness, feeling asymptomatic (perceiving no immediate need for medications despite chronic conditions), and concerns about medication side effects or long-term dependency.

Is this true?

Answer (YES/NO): NO